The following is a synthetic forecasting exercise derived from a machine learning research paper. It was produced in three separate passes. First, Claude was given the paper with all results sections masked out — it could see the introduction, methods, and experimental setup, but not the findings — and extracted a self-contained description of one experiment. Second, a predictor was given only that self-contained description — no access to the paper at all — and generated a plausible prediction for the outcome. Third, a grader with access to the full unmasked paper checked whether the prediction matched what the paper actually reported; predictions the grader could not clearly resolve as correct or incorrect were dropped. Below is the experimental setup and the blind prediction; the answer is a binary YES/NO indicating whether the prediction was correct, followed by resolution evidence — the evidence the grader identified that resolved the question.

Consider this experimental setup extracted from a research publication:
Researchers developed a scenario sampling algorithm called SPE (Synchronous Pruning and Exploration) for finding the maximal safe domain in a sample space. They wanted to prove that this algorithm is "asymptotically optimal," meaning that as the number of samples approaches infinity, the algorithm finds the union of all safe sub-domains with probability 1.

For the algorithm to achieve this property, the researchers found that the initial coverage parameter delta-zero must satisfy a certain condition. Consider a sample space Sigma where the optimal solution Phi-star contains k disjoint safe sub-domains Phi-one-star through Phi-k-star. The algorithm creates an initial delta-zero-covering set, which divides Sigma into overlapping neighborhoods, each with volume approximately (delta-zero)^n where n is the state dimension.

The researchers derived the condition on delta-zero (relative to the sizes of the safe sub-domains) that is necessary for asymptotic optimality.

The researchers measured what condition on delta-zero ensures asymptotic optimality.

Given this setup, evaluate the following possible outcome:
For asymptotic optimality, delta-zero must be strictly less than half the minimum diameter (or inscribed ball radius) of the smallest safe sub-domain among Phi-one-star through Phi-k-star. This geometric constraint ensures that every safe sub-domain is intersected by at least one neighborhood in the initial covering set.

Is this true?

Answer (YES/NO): NO